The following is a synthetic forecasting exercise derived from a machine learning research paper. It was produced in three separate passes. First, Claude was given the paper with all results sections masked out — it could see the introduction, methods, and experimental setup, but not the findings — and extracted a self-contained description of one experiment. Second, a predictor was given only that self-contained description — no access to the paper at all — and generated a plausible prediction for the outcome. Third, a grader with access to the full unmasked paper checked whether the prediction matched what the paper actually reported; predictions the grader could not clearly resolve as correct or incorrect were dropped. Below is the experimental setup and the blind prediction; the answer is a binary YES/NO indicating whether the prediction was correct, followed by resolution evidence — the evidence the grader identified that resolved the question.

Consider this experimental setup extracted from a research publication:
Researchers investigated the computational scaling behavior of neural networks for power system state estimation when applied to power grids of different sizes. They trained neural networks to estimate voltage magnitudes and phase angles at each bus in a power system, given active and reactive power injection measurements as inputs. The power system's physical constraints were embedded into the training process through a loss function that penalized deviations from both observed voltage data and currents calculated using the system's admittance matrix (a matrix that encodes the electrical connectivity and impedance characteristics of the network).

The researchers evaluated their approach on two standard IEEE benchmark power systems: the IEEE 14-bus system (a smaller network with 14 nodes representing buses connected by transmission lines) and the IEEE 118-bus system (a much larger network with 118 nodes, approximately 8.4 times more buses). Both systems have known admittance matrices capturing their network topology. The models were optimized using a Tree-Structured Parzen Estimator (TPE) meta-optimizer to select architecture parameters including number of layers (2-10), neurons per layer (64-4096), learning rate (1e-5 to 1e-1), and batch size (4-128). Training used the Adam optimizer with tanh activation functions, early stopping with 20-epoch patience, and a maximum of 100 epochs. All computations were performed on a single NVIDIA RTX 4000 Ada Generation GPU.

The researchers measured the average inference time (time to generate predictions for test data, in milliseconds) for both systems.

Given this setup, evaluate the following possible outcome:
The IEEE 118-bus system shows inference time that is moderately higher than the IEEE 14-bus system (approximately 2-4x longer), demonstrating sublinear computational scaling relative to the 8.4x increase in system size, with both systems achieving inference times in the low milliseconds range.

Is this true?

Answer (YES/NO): NO